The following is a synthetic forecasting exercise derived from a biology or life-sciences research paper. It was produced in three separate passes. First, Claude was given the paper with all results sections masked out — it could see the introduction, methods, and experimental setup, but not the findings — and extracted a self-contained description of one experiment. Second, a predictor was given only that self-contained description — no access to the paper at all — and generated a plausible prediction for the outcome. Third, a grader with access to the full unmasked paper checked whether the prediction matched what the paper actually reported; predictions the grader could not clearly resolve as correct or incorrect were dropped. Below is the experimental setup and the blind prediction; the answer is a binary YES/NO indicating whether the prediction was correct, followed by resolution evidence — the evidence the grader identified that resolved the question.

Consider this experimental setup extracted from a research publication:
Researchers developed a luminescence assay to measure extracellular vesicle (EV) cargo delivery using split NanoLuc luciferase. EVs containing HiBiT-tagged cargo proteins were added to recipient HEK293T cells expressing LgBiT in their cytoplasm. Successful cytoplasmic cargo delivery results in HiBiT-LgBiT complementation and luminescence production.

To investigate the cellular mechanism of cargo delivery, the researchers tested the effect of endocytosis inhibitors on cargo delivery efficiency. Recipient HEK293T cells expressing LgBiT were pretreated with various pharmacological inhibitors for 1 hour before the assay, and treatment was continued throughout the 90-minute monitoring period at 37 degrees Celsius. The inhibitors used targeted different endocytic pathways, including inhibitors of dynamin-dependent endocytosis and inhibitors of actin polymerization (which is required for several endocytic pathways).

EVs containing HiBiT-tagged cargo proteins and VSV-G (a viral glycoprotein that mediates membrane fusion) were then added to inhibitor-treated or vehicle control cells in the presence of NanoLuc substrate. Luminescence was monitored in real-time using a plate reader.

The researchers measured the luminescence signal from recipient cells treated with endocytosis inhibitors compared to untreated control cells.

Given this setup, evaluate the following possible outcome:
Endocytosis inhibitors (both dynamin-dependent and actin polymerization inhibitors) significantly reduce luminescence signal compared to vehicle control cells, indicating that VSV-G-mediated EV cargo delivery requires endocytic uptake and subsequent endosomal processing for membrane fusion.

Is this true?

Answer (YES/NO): YES